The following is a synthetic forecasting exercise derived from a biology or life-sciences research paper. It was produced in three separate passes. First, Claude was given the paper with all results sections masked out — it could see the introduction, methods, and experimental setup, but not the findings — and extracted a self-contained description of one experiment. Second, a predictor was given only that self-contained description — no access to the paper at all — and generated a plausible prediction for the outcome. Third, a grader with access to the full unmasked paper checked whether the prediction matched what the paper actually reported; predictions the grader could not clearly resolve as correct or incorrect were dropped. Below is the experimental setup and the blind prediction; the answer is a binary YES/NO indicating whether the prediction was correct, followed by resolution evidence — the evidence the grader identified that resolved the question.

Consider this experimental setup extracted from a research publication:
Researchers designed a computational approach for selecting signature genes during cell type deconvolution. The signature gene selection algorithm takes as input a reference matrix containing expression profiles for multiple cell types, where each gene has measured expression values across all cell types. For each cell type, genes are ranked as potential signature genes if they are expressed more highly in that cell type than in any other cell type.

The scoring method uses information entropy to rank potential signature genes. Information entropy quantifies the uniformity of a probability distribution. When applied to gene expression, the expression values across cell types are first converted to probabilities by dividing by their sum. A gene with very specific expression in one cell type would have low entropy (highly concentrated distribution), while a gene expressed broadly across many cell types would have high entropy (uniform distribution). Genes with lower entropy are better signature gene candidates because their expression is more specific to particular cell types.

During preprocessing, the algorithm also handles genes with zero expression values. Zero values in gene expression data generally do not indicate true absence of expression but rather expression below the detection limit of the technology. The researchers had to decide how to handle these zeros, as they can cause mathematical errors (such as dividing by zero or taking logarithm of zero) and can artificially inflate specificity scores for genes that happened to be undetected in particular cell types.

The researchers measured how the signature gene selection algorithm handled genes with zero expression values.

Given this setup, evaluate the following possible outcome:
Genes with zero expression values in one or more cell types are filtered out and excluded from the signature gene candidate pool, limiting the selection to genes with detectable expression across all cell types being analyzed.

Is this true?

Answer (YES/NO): NO